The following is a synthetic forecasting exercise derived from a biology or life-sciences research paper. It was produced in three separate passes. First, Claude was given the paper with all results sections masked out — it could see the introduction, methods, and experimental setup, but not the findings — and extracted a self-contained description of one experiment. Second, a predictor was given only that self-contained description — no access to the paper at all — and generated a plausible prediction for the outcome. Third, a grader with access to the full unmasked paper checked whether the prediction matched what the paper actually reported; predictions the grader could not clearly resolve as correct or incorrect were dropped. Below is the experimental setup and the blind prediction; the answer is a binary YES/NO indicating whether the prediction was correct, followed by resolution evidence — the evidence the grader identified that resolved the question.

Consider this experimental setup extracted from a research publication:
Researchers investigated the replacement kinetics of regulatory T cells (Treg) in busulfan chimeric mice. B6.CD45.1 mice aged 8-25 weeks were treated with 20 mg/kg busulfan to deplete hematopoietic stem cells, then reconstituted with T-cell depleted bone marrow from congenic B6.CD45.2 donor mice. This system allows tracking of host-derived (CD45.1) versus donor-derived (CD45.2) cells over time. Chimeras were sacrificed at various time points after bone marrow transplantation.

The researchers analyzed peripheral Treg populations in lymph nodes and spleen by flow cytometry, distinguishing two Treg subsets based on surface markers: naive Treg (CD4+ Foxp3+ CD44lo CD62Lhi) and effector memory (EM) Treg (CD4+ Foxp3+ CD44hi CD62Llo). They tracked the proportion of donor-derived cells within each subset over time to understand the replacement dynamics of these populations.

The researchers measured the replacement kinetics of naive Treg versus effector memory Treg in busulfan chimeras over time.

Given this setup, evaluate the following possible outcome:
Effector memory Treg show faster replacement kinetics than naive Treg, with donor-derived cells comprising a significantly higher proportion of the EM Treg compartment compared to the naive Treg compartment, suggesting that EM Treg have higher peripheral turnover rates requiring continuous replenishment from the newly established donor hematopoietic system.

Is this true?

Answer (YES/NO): NO